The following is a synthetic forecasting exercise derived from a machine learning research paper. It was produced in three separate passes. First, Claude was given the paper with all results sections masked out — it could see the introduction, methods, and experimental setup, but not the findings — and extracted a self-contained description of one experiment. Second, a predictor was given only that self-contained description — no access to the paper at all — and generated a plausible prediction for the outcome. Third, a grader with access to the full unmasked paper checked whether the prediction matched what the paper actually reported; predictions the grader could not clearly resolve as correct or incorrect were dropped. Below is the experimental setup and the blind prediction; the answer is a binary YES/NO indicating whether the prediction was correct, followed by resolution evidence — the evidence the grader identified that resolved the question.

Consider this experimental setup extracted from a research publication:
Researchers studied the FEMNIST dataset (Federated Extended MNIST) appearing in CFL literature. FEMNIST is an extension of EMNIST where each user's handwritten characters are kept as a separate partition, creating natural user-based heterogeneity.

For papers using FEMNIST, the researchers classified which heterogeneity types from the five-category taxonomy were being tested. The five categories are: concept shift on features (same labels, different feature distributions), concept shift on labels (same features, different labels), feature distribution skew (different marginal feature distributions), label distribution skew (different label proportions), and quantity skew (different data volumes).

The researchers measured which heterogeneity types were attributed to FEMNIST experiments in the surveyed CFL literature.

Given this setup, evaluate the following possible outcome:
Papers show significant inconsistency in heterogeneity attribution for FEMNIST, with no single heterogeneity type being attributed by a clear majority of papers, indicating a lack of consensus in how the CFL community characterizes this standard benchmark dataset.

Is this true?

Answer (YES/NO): NO